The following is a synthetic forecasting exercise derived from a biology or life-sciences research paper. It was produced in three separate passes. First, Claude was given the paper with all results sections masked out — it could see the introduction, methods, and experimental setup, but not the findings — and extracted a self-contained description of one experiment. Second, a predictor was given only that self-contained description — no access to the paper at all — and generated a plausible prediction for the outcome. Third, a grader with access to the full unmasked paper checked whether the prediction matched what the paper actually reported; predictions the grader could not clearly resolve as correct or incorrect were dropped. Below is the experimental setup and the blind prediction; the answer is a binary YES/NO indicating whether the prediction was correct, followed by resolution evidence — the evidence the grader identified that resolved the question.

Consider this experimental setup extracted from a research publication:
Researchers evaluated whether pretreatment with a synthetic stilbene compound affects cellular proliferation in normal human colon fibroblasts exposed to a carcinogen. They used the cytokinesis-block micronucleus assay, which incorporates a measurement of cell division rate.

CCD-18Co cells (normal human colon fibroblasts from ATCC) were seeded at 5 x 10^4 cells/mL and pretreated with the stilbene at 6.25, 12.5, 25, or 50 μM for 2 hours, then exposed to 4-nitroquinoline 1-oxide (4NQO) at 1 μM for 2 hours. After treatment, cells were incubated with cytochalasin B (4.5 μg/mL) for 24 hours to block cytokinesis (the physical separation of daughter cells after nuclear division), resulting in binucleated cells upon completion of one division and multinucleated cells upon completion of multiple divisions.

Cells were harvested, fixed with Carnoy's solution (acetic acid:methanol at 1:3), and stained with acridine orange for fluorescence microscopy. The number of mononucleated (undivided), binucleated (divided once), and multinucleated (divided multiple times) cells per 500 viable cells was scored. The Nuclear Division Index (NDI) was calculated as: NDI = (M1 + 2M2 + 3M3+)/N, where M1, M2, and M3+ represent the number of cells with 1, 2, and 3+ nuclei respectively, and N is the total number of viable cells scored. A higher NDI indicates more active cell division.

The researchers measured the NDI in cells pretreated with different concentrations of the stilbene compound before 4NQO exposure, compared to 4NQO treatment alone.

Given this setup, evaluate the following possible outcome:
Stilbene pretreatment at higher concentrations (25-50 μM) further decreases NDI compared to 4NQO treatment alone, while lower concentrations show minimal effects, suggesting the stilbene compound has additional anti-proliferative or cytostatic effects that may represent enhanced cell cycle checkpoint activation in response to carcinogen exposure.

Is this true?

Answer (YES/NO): NO